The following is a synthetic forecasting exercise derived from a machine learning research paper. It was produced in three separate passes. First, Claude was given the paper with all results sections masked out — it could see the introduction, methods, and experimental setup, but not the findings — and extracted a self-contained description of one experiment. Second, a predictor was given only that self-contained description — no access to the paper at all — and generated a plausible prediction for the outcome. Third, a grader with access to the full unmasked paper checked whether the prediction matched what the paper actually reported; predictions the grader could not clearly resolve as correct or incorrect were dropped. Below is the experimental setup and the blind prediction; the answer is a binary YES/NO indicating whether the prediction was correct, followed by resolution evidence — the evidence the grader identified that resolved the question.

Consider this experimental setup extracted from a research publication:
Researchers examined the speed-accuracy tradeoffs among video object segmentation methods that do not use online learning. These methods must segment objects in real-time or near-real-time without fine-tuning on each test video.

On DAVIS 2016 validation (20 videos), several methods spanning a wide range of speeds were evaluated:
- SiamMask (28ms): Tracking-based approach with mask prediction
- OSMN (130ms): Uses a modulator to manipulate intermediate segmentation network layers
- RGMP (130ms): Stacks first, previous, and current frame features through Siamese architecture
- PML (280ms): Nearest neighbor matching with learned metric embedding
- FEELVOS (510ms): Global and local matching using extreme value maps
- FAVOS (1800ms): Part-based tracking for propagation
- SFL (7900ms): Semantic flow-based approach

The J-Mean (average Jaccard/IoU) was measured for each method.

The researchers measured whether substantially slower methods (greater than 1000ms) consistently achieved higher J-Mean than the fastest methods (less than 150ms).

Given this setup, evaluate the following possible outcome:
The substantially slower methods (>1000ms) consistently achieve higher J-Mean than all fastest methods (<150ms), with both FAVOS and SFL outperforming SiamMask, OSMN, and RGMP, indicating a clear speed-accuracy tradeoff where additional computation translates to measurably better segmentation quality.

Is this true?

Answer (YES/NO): NO